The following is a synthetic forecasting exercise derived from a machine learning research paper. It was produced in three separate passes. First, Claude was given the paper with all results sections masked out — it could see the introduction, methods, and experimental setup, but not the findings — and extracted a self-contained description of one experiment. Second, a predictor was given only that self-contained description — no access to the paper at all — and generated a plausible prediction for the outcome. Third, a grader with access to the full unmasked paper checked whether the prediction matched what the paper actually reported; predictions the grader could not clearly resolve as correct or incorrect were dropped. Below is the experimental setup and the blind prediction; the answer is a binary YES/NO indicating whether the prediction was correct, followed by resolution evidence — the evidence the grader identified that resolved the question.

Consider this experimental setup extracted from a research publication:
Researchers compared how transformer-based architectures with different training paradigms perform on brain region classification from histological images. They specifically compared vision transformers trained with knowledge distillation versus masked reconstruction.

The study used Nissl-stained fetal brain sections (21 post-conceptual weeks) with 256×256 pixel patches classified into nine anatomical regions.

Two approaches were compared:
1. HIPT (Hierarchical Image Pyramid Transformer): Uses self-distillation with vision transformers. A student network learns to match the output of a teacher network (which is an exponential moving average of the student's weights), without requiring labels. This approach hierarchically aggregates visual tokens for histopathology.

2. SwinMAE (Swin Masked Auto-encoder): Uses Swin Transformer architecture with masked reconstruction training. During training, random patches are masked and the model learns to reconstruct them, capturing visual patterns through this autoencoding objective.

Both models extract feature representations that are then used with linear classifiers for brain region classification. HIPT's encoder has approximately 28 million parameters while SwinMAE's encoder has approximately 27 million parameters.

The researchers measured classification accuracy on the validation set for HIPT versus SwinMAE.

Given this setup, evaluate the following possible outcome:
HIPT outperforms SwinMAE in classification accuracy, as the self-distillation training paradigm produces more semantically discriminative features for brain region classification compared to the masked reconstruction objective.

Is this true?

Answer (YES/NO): YES